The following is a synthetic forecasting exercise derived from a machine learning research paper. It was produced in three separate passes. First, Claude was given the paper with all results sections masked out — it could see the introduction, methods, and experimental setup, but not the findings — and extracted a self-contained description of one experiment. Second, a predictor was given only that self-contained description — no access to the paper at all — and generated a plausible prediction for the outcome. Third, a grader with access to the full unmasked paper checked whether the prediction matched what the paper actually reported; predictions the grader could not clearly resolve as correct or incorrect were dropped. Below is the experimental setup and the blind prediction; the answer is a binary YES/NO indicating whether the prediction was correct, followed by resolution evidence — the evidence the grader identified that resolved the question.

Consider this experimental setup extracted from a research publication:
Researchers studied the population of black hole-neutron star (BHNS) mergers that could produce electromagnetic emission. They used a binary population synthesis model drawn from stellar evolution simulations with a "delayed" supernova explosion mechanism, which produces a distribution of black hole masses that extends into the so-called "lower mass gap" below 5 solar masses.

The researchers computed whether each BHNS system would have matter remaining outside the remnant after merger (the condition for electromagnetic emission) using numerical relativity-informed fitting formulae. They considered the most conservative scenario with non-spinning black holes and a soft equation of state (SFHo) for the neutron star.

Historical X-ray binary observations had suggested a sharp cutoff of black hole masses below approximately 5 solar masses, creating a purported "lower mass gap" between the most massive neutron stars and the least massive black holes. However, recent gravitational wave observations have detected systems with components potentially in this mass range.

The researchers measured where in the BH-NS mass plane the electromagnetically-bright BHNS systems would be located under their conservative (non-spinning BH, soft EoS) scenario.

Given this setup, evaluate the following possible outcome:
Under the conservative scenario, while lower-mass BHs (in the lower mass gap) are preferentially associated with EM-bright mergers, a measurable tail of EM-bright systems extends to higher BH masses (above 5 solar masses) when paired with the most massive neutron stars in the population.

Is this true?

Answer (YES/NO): NO